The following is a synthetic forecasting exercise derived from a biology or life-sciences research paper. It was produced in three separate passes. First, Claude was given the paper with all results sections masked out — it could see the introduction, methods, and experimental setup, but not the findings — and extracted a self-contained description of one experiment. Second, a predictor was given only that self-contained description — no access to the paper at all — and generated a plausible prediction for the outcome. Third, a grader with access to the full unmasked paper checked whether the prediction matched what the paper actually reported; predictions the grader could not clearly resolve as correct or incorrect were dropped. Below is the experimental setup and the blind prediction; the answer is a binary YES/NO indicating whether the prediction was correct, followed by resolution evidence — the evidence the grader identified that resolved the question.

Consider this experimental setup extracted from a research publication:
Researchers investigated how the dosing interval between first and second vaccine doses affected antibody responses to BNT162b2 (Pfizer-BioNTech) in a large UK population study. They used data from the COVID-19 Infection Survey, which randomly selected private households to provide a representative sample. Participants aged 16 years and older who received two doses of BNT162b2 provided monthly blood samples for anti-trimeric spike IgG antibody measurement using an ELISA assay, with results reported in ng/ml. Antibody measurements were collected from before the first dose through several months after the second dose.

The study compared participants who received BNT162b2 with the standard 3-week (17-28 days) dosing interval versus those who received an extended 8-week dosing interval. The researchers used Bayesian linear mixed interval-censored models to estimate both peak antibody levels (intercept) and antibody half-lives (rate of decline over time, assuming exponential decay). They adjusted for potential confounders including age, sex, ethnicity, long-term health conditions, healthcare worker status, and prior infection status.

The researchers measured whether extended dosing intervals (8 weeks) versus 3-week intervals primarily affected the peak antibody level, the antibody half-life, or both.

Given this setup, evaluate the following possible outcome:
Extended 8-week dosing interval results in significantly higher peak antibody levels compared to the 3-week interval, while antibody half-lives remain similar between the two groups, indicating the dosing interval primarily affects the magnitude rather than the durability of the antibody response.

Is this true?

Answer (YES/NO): NO